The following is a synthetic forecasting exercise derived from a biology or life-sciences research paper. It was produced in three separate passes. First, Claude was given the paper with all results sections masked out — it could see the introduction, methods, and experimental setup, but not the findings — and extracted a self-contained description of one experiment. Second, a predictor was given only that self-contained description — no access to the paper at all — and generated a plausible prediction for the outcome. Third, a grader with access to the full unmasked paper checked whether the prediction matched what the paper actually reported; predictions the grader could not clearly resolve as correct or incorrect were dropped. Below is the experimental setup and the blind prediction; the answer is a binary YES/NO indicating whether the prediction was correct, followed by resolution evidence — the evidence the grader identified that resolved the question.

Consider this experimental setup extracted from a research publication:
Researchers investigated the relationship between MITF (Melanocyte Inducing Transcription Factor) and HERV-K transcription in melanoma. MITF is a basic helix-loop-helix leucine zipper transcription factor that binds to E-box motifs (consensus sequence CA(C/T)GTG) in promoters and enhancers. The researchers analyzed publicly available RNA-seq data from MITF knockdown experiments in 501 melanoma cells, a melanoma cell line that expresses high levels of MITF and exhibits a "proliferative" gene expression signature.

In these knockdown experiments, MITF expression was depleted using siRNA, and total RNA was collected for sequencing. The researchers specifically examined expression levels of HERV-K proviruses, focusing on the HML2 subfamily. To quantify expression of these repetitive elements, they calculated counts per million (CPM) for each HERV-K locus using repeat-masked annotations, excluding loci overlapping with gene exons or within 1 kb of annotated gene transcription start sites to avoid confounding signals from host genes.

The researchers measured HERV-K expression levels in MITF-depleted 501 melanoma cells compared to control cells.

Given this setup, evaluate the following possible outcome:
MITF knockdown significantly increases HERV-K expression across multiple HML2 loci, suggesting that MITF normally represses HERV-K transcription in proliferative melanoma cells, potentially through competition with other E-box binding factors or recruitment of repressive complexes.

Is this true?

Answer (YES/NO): NO